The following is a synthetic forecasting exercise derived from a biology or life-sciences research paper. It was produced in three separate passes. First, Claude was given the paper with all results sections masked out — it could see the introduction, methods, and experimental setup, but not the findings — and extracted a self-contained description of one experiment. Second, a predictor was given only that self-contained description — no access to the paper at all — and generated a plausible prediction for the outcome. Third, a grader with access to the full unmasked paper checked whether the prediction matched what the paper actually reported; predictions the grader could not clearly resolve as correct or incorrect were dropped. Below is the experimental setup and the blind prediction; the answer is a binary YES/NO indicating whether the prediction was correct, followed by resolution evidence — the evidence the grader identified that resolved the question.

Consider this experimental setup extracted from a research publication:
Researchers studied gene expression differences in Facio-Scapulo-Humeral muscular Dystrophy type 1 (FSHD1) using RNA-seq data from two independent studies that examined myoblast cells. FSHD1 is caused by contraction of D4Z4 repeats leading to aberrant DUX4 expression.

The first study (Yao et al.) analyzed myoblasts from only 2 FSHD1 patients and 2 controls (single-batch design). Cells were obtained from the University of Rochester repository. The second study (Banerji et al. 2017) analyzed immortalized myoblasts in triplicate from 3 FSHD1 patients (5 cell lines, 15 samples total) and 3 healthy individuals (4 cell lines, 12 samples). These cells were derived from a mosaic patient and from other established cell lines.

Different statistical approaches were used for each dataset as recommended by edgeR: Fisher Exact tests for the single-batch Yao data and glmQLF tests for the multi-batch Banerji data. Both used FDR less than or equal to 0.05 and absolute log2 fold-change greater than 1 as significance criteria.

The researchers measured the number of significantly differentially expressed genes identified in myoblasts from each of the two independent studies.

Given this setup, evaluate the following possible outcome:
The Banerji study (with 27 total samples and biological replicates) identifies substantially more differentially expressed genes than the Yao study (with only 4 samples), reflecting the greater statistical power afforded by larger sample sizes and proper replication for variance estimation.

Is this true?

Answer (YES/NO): YES